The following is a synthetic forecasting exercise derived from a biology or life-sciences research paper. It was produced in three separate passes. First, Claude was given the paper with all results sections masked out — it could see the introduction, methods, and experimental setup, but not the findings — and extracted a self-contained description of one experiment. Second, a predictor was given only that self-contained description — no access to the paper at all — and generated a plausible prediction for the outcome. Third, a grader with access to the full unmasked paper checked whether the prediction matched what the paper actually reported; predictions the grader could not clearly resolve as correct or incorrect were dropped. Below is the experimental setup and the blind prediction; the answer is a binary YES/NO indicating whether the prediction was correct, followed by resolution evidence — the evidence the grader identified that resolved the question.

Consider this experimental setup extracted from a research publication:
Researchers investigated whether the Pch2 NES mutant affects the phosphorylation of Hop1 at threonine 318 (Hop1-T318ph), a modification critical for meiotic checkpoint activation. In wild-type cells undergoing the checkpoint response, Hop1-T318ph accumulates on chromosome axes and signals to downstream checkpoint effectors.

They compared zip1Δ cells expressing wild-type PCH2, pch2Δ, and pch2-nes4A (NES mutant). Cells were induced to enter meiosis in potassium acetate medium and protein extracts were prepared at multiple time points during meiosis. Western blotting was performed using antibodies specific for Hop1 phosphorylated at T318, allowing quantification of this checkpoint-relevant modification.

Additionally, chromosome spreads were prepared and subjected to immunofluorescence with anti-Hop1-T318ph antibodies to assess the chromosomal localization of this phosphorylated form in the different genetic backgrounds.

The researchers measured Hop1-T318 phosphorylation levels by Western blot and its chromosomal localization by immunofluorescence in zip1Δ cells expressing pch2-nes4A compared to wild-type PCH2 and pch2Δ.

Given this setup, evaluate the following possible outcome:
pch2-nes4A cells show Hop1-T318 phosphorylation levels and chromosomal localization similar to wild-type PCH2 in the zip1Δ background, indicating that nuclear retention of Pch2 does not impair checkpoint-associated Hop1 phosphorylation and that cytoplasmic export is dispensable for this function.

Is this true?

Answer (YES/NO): NO